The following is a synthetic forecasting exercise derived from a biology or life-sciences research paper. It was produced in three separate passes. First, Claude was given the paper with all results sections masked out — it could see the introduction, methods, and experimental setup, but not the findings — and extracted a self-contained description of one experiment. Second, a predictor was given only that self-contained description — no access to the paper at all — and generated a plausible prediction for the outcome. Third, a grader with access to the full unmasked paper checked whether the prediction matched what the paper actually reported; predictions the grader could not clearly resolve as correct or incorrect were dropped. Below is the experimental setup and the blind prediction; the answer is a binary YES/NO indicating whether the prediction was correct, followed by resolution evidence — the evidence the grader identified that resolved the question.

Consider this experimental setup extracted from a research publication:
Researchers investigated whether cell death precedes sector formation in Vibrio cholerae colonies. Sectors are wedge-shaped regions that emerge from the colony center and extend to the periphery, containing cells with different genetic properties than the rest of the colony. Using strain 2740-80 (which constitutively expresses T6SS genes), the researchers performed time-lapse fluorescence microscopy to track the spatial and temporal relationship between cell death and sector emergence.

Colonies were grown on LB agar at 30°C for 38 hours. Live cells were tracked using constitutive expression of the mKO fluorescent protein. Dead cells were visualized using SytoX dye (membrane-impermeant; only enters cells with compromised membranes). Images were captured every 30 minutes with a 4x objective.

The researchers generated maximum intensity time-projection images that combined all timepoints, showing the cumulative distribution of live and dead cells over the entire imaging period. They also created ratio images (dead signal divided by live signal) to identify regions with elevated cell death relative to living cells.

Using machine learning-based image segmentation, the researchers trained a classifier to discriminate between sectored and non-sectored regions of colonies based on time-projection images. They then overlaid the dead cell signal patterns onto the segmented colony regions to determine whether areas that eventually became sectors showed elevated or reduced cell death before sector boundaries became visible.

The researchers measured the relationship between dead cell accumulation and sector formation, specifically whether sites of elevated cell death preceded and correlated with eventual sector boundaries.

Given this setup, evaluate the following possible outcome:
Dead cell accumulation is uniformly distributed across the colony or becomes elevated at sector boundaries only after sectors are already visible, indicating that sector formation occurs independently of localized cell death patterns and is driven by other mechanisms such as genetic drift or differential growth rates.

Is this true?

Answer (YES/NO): NO